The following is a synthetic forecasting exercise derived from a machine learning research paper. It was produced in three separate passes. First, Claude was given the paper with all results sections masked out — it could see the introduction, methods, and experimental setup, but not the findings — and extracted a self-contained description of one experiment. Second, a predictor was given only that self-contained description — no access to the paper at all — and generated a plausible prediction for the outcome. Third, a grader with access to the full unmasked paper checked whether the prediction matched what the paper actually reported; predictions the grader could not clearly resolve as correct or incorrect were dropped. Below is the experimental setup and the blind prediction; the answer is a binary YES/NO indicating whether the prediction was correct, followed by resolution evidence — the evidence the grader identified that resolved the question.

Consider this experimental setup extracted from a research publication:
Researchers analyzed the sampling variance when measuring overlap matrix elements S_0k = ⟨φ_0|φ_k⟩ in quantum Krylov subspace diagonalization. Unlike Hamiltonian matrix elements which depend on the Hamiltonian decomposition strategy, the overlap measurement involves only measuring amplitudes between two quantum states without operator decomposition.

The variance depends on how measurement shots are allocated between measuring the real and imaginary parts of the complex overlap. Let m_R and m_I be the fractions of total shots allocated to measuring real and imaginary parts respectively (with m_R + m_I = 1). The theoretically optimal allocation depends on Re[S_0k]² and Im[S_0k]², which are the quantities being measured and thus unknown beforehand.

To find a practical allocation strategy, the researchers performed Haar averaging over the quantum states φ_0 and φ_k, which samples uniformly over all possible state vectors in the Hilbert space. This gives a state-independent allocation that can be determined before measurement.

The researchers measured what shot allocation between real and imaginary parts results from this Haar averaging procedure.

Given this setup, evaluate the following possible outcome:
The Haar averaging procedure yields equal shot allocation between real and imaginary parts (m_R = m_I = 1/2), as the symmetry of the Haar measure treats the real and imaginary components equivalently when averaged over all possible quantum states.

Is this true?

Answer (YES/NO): YES